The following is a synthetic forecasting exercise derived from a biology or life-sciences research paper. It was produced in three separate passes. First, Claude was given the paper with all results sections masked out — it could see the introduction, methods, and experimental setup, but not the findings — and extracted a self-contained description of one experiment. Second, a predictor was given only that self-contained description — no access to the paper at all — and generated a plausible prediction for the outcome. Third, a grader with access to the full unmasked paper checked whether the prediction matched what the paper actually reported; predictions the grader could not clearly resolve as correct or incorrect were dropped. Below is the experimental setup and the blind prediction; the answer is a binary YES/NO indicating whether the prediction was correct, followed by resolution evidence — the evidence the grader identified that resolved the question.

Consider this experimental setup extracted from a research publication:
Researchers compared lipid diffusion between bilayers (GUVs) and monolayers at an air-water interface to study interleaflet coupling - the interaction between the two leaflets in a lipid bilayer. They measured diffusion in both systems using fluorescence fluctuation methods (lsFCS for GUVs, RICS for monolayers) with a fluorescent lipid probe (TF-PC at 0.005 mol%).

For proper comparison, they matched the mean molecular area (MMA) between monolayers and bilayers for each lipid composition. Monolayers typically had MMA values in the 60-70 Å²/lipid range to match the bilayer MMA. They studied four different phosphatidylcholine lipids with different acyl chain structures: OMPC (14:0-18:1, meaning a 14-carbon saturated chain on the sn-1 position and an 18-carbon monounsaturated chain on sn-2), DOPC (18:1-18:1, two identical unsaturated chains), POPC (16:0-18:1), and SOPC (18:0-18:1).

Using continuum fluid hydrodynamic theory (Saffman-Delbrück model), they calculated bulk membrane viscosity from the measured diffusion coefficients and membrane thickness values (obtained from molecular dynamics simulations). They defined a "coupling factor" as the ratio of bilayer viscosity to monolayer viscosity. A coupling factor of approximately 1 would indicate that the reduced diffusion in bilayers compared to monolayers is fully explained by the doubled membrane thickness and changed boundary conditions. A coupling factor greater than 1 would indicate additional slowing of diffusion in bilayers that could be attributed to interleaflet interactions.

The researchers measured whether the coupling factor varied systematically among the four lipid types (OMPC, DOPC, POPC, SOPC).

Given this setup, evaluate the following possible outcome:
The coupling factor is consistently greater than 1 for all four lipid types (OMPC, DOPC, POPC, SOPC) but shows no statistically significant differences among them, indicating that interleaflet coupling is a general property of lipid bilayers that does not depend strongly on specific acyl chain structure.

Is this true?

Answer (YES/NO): NO